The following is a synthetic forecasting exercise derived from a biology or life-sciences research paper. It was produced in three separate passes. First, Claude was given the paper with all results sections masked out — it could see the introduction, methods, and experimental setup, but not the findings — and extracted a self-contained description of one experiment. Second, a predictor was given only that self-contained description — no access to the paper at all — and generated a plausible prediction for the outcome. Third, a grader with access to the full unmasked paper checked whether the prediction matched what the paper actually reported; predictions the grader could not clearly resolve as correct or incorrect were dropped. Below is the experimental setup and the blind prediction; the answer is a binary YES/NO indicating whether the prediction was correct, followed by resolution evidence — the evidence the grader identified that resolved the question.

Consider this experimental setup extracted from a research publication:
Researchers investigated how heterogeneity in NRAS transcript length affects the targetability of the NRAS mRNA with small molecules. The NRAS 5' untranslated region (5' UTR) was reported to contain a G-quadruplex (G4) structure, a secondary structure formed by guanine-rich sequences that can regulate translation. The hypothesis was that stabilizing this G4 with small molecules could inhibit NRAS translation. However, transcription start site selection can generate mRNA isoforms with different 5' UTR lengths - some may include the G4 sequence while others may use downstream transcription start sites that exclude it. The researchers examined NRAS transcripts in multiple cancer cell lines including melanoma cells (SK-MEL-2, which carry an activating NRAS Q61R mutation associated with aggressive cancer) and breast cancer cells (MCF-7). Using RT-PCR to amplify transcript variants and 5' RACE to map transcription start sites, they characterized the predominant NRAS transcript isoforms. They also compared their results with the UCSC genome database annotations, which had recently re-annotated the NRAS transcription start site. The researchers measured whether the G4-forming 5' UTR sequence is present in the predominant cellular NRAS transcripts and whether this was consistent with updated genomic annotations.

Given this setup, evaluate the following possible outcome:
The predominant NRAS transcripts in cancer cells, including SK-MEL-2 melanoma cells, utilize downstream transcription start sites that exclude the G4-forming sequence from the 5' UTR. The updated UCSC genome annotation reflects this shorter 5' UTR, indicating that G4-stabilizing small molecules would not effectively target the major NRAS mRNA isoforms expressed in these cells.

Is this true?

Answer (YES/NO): YES